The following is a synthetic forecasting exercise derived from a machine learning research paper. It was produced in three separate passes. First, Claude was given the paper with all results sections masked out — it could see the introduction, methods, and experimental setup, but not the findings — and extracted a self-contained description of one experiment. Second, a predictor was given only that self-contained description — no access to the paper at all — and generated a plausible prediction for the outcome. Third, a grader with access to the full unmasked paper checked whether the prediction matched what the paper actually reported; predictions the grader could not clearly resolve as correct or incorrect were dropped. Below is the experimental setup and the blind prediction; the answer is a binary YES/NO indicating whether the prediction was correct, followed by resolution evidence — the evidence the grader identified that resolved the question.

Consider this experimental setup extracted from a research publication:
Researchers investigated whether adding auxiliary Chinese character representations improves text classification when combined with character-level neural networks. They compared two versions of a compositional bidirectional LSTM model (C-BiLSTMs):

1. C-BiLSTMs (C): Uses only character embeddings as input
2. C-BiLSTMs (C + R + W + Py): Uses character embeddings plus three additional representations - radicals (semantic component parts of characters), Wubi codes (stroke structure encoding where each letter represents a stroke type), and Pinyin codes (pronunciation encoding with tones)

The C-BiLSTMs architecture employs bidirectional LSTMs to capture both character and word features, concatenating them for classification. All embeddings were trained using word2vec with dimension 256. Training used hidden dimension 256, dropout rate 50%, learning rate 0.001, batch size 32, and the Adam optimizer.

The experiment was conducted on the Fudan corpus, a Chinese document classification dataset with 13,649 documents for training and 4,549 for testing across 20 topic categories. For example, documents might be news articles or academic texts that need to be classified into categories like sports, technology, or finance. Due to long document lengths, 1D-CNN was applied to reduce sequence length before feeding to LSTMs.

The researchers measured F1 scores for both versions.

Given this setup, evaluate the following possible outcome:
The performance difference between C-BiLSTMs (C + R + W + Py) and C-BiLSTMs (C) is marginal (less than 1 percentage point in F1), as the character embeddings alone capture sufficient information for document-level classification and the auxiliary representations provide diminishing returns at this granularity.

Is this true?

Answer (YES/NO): YES